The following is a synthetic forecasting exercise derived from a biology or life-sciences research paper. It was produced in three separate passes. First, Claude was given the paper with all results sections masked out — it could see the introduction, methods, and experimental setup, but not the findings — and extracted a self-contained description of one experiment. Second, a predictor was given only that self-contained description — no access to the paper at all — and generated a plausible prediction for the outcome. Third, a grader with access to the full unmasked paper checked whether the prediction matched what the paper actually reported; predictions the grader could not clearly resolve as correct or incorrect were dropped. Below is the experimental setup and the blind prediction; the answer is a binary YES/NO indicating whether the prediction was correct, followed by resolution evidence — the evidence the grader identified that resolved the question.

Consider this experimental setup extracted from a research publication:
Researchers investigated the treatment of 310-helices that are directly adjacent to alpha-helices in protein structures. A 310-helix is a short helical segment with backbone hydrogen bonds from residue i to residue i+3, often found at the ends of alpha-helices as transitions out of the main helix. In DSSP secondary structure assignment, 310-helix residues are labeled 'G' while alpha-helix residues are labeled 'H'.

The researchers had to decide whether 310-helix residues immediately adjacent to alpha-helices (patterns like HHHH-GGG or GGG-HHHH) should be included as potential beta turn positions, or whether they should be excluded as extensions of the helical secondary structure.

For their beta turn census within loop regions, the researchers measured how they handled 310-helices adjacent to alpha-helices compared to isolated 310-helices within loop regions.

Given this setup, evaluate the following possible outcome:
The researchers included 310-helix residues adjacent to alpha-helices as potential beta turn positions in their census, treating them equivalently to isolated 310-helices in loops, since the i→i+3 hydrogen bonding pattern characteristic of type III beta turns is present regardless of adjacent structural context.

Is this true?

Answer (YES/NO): NO